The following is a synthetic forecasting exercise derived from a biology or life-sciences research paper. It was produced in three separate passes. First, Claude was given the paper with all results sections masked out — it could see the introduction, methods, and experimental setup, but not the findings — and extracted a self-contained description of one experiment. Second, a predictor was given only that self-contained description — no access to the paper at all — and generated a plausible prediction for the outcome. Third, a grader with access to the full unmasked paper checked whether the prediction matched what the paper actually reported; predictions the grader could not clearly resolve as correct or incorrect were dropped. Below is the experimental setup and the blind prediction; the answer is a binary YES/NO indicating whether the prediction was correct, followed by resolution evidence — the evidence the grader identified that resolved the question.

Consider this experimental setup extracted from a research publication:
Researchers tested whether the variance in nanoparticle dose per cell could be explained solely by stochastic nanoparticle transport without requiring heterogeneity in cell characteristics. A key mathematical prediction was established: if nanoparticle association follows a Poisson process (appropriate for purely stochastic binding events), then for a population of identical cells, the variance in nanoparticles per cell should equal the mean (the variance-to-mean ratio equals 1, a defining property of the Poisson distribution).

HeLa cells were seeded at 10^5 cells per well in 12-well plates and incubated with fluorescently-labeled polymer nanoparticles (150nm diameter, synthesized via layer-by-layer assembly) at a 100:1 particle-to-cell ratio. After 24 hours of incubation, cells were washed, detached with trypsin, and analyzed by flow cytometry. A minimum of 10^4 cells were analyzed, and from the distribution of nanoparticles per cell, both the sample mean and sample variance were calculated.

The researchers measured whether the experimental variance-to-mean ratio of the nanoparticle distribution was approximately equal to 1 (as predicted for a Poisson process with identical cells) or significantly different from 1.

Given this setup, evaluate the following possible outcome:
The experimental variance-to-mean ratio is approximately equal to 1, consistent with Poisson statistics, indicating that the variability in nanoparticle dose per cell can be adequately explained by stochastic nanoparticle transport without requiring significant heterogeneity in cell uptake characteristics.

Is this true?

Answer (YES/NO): NO